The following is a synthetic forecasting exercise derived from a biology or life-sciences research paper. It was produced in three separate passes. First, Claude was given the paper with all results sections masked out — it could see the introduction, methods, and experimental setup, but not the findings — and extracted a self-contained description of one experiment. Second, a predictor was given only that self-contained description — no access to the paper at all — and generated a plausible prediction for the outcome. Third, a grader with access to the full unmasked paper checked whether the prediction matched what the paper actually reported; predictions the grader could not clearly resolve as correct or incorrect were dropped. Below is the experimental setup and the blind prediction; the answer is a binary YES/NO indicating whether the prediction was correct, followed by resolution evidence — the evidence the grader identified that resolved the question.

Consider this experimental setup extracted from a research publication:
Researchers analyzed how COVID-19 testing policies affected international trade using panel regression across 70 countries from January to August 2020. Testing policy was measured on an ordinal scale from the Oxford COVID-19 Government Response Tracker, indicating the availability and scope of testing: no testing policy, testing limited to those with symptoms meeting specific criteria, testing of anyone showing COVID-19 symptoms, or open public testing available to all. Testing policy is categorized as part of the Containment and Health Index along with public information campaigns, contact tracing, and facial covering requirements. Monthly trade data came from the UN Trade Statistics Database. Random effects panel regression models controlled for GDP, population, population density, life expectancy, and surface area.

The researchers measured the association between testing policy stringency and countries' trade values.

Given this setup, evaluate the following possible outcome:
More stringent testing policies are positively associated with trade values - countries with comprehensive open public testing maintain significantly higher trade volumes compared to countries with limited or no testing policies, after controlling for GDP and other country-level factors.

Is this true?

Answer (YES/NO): NO